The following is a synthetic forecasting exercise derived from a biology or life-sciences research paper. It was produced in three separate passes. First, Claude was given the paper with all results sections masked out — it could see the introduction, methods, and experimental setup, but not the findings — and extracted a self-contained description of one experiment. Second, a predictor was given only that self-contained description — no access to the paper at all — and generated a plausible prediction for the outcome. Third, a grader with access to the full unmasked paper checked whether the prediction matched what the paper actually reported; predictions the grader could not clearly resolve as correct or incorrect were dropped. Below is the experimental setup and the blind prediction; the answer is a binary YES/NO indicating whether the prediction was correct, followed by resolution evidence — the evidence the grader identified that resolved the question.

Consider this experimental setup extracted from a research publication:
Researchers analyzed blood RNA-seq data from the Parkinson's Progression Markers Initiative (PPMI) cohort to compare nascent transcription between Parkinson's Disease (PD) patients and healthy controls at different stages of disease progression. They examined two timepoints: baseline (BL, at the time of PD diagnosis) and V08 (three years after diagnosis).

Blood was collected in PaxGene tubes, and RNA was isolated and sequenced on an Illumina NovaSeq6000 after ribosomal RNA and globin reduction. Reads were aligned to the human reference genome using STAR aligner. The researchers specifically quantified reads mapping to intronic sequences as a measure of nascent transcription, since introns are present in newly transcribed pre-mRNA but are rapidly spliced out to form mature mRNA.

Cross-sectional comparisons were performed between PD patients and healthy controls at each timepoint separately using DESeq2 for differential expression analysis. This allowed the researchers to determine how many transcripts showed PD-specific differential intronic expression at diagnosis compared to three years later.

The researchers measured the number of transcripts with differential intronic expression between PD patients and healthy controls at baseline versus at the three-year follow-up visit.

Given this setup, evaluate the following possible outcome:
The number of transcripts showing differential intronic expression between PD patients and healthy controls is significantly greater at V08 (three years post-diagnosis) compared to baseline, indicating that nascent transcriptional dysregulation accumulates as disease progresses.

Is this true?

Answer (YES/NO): YES